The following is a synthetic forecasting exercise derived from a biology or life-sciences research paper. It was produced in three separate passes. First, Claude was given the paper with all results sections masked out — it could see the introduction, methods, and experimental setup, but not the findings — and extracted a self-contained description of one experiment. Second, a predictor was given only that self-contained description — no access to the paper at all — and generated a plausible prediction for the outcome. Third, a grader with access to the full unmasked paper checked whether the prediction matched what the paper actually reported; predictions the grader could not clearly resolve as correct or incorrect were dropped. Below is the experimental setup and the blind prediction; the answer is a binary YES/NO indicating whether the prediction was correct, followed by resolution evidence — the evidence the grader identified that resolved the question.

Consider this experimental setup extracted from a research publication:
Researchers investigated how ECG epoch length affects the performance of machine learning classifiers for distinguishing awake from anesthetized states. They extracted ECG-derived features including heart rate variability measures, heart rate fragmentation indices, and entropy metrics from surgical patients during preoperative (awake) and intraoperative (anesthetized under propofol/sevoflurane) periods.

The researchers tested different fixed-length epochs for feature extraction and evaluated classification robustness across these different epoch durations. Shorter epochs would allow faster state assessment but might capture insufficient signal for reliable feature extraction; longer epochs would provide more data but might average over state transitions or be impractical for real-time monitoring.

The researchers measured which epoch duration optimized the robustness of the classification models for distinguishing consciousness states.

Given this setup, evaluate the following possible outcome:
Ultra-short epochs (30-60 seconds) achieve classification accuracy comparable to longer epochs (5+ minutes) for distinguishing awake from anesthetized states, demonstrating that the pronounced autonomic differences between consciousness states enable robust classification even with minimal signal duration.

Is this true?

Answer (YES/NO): NO